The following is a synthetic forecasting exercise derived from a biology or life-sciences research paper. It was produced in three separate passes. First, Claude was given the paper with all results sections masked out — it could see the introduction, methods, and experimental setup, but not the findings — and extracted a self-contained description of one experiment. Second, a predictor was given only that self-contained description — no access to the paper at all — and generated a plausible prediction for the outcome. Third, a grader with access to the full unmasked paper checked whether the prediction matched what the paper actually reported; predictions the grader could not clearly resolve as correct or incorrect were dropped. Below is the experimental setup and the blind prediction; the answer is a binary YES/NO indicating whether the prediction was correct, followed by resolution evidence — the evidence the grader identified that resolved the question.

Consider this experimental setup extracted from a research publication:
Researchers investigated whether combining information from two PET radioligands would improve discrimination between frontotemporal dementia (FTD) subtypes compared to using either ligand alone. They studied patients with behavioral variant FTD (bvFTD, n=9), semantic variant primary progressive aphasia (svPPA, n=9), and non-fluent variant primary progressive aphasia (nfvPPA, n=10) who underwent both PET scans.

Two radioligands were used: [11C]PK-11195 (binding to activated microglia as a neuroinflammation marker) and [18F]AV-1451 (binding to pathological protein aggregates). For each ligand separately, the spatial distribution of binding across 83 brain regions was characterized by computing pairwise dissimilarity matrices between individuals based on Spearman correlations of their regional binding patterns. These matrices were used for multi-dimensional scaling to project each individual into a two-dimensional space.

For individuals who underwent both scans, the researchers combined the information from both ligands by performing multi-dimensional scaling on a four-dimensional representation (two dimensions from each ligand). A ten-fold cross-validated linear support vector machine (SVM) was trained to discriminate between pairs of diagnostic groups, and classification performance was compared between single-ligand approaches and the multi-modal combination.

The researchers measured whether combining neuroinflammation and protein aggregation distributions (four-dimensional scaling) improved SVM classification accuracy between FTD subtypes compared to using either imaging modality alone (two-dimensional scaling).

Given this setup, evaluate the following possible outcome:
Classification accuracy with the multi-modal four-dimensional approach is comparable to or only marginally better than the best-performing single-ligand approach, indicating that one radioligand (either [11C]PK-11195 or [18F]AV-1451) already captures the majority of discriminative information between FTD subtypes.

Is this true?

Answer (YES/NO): NO